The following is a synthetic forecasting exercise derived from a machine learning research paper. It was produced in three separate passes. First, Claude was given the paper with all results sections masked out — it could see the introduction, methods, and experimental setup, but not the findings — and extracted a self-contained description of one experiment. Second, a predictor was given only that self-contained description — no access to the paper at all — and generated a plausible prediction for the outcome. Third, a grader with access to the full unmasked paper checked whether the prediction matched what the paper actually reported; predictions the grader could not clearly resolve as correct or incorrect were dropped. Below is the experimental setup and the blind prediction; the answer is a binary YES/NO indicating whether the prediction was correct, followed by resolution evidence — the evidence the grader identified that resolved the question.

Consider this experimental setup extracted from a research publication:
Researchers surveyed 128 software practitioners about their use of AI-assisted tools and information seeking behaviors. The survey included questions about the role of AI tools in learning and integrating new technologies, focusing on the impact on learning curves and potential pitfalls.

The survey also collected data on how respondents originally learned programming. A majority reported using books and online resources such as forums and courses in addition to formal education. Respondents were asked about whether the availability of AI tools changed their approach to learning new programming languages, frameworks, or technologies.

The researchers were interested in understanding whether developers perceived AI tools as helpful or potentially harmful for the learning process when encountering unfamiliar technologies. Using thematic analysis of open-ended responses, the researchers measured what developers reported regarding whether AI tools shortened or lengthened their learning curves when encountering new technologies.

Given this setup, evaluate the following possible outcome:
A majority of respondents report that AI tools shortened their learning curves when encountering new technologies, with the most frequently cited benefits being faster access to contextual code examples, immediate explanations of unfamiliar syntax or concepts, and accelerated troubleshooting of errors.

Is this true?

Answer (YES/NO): NO